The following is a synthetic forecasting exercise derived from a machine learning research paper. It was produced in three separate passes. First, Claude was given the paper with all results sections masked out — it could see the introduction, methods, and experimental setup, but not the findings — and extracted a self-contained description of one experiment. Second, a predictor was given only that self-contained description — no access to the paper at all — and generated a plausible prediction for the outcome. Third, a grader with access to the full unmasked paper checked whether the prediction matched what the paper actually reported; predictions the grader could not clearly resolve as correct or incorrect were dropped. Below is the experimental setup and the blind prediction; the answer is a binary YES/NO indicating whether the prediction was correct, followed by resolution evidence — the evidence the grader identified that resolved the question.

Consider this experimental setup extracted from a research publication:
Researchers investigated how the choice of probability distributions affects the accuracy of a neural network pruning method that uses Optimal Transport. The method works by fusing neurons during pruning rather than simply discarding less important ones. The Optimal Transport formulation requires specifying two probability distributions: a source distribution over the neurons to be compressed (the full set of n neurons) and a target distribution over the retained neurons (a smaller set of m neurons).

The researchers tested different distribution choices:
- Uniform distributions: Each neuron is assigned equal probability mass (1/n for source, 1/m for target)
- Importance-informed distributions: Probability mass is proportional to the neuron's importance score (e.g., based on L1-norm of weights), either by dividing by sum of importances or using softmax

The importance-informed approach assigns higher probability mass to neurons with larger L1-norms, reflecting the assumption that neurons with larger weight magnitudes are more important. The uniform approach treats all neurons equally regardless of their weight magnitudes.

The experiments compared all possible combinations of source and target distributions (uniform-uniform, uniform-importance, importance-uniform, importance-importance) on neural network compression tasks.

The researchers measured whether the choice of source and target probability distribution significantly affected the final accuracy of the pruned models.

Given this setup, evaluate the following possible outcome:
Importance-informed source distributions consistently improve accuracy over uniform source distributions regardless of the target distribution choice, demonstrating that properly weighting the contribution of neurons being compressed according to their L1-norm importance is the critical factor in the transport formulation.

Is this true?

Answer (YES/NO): NO